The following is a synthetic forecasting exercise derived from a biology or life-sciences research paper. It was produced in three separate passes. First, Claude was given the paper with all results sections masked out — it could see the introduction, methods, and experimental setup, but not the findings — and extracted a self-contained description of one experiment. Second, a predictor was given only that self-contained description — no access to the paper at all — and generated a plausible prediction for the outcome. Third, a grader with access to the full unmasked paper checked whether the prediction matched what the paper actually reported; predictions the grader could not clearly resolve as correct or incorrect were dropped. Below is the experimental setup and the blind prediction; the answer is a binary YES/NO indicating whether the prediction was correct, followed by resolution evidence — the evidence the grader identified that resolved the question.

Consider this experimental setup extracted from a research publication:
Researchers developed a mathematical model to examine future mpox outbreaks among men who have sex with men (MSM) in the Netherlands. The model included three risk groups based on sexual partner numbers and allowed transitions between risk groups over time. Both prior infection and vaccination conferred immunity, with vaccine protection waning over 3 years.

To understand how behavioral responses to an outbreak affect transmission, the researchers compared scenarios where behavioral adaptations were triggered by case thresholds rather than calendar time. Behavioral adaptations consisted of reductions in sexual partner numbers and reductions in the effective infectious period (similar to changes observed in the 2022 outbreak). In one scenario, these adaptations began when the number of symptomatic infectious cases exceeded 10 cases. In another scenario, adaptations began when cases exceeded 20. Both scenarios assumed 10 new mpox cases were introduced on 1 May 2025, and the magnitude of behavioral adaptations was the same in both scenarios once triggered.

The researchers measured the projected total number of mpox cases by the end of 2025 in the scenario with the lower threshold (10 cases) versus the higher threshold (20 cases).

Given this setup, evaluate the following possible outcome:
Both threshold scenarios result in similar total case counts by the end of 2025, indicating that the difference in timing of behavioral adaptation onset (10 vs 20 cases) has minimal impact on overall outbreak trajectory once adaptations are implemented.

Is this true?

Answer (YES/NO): NO